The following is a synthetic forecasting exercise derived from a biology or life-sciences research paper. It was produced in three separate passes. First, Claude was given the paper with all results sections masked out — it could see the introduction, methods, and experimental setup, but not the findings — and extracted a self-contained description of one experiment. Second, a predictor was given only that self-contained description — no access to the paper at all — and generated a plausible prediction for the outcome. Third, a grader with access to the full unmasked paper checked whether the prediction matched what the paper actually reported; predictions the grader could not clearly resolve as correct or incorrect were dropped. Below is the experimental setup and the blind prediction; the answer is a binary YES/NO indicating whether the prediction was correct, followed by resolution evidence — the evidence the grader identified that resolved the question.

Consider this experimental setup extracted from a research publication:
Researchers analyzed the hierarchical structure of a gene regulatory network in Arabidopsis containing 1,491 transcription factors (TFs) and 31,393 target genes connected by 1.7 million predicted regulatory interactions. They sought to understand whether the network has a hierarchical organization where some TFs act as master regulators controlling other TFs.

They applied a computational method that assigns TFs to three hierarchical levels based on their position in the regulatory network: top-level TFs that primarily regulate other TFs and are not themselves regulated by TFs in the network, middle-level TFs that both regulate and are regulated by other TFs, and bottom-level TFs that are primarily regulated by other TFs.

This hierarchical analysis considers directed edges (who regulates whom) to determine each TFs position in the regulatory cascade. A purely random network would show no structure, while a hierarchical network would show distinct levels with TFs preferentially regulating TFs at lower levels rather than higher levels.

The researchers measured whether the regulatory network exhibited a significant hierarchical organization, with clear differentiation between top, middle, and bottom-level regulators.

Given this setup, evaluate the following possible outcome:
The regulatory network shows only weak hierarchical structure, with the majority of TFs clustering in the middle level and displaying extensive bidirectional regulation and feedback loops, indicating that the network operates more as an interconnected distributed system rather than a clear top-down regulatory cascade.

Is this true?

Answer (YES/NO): NO